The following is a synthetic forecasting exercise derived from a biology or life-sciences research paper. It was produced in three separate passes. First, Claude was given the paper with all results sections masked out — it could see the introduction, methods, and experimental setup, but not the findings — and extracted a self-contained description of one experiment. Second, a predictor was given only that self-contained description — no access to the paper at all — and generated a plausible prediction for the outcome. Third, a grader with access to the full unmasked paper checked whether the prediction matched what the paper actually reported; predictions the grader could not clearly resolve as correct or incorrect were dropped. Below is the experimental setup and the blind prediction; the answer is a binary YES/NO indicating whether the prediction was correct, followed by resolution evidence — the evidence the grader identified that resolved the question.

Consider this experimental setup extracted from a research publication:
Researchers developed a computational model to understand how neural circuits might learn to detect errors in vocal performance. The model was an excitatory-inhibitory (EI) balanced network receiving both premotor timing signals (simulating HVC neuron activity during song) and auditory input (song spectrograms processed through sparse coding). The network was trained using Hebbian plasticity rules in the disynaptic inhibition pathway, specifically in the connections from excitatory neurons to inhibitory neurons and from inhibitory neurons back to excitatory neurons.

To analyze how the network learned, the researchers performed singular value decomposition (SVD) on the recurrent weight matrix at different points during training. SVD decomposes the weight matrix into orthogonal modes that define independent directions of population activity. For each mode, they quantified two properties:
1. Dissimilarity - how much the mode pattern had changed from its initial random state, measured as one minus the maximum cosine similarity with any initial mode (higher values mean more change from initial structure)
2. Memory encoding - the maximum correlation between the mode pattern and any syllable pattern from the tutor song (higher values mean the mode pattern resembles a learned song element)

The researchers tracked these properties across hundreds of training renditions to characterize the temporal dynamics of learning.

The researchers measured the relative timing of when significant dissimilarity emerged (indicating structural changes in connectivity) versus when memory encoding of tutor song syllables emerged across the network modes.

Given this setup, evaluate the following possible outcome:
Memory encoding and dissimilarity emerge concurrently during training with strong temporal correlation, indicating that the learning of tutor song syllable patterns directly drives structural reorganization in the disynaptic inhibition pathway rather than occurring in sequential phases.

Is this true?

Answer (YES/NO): NO